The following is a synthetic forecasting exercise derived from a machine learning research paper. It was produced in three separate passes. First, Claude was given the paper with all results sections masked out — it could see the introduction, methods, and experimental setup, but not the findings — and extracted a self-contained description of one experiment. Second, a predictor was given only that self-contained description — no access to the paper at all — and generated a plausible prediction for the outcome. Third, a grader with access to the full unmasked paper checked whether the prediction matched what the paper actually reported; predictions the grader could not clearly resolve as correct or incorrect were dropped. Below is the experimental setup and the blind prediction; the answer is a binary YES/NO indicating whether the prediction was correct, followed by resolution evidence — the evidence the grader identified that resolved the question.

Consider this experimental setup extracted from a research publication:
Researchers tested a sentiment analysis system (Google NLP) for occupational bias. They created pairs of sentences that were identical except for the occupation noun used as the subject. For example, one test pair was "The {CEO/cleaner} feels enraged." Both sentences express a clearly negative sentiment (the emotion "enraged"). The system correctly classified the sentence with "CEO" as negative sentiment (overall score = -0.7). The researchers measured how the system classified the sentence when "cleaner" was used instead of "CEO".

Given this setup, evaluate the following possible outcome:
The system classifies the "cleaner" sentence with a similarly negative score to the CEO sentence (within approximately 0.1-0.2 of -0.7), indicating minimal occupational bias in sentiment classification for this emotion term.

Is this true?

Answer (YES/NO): NO